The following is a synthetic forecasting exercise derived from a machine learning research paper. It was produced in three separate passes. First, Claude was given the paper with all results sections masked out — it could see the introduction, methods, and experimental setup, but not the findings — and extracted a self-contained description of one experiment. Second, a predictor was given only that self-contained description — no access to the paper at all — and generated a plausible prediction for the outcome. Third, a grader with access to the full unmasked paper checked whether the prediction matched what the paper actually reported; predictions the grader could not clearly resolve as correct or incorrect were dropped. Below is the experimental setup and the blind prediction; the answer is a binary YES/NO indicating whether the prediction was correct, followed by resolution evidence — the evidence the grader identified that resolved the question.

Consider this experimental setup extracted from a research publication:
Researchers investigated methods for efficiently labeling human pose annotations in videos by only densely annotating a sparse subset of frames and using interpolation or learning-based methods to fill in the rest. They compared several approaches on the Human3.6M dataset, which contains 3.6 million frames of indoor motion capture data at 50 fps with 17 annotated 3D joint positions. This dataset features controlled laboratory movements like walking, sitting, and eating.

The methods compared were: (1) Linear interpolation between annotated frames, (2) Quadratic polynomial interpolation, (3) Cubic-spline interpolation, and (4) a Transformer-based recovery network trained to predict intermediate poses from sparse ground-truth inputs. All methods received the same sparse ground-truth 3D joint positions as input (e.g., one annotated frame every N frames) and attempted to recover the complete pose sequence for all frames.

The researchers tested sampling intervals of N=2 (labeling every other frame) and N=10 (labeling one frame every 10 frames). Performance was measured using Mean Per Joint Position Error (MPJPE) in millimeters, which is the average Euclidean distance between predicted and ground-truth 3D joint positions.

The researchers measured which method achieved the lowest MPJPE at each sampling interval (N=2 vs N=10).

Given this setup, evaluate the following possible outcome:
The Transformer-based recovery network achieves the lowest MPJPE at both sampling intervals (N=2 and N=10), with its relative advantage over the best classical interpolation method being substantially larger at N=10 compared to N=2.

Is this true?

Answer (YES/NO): NO